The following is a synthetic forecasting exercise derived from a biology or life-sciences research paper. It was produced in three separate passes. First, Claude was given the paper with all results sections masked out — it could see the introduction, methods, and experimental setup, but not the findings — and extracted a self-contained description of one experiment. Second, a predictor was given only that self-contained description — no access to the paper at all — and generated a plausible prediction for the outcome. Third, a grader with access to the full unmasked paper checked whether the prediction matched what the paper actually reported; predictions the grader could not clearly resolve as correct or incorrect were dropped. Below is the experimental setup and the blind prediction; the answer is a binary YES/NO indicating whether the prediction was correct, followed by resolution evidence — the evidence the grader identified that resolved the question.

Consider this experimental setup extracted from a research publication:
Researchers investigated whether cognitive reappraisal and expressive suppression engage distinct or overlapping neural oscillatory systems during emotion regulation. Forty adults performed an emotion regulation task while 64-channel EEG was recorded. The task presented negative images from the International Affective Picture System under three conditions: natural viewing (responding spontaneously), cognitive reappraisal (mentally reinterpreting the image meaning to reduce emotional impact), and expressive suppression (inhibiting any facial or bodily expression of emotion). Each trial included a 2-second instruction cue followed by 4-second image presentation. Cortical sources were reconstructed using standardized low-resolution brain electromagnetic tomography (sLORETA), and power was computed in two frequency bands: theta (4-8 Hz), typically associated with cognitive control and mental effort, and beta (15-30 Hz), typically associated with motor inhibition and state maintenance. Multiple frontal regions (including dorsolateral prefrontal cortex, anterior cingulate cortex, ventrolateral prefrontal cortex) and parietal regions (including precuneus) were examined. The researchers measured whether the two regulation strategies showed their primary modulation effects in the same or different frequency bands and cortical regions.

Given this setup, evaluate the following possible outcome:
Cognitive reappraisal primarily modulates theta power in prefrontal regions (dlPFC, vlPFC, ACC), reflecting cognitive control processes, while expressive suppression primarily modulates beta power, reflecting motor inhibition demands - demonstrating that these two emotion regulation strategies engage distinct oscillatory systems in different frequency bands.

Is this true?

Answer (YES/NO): NO